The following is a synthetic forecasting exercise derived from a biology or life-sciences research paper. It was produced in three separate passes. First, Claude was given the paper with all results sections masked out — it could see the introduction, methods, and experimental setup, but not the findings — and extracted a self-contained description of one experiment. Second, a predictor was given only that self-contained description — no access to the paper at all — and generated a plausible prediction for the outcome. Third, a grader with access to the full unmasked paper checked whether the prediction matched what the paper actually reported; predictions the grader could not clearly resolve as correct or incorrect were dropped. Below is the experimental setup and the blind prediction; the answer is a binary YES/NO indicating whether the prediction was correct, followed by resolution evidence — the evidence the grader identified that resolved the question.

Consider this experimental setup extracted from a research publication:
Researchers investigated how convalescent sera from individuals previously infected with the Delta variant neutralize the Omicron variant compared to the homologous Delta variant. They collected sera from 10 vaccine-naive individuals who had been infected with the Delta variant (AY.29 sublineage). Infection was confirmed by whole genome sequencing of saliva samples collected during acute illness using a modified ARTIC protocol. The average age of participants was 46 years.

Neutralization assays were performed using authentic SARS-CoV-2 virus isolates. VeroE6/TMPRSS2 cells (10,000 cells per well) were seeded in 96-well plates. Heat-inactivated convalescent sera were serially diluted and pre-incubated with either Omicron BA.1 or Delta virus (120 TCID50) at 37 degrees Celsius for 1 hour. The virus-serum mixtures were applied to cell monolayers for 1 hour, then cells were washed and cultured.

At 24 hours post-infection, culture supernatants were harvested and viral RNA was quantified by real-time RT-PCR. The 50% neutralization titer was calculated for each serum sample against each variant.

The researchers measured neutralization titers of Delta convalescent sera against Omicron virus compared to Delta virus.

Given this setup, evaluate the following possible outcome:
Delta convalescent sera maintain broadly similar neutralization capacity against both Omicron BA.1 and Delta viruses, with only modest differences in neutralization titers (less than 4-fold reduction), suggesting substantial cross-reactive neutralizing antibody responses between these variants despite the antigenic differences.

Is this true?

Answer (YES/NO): NO